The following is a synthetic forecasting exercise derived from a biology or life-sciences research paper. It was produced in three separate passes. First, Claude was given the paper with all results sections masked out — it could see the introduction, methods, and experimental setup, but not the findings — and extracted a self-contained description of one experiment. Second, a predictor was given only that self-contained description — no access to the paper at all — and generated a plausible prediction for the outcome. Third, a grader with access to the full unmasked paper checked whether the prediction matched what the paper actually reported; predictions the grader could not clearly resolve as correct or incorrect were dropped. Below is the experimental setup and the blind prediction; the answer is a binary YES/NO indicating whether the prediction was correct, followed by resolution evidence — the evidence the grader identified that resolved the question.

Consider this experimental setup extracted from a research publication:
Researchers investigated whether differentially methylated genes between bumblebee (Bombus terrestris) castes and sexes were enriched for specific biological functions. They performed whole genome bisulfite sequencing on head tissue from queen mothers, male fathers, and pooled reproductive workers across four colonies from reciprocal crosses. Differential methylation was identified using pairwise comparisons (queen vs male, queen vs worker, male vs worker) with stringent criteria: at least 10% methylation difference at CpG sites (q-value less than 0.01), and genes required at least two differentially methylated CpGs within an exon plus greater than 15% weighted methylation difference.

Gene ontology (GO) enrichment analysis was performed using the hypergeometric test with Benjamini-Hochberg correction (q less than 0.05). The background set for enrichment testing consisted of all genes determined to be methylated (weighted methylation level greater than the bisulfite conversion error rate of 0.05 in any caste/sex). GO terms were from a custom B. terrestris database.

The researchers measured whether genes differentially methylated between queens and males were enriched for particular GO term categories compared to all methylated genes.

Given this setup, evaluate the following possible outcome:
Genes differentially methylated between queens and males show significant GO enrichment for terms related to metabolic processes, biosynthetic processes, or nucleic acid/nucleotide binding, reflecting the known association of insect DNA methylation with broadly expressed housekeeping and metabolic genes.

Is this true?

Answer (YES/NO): NO